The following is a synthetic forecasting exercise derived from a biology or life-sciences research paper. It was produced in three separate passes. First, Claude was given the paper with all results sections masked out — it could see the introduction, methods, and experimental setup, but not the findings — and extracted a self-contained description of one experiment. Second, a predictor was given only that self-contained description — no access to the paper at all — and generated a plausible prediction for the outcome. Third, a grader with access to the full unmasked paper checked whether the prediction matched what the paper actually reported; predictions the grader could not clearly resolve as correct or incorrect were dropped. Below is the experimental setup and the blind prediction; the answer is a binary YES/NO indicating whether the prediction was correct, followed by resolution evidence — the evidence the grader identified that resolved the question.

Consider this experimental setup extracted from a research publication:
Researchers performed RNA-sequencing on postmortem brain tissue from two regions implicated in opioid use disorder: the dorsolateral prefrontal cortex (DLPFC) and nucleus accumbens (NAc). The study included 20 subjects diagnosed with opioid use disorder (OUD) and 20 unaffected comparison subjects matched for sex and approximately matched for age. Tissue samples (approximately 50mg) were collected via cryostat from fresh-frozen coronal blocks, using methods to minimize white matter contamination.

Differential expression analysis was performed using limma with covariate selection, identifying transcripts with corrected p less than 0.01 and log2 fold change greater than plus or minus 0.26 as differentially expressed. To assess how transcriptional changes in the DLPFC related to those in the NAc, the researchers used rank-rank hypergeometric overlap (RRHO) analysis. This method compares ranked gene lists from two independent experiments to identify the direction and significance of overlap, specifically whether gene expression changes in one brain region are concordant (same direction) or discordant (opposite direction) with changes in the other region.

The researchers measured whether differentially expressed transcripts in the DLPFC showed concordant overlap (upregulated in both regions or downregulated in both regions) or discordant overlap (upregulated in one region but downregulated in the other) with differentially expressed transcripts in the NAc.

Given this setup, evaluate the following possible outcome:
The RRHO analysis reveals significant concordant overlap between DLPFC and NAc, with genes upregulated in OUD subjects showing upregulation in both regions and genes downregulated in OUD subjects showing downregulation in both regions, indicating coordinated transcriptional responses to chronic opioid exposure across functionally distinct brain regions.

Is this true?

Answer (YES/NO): YES